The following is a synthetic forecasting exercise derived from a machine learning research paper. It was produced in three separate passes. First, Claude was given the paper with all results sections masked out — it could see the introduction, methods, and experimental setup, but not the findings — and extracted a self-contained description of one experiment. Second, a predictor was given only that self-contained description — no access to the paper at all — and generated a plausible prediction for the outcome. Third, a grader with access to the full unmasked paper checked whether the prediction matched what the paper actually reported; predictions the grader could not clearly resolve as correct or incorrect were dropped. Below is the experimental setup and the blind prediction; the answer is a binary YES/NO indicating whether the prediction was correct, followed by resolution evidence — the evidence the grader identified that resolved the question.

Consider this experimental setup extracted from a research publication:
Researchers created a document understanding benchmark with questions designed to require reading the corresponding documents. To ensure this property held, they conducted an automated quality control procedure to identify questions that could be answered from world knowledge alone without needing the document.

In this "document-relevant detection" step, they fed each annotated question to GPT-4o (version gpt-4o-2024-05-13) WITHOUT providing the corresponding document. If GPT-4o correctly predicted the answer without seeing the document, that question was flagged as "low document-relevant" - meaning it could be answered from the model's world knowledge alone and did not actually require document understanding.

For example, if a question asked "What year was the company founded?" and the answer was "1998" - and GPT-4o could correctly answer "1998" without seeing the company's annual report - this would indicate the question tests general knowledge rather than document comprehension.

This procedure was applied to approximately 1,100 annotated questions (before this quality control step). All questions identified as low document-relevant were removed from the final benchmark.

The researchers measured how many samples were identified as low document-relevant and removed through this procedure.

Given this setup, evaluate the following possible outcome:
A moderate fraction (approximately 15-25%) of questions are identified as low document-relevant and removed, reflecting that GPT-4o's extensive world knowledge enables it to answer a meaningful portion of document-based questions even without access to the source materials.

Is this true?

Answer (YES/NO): NO